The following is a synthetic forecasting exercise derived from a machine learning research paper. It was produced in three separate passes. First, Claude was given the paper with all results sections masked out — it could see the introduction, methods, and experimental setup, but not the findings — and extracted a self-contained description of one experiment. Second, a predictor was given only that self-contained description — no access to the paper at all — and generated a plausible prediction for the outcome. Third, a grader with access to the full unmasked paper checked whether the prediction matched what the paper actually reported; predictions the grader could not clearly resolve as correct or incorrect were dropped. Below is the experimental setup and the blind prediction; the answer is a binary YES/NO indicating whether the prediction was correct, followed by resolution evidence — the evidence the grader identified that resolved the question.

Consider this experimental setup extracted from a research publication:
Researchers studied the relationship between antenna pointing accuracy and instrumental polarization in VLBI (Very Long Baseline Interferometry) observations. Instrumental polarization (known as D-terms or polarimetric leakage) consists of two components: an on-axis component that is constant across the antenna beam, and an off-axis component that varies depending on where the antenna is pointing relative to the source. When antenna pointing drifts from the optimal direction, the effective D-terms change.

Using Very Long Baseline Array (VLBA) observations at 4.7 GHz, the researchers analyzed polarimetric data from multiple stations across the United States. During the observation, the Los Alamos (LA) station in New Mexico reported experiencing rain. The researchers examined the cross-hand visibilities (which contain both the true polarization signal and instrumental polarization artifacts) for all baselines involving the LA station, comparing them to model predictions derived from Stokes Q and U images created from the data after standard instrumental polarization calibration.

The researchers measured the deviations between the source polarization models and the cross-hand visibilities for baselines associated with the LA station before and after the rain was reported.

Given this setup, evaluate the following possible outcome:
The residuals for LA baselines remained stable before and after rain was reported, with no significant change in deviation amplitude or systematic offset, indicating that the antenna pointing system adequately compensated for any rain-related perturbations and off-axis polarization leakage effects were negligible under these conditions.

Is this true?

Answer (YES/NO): NO